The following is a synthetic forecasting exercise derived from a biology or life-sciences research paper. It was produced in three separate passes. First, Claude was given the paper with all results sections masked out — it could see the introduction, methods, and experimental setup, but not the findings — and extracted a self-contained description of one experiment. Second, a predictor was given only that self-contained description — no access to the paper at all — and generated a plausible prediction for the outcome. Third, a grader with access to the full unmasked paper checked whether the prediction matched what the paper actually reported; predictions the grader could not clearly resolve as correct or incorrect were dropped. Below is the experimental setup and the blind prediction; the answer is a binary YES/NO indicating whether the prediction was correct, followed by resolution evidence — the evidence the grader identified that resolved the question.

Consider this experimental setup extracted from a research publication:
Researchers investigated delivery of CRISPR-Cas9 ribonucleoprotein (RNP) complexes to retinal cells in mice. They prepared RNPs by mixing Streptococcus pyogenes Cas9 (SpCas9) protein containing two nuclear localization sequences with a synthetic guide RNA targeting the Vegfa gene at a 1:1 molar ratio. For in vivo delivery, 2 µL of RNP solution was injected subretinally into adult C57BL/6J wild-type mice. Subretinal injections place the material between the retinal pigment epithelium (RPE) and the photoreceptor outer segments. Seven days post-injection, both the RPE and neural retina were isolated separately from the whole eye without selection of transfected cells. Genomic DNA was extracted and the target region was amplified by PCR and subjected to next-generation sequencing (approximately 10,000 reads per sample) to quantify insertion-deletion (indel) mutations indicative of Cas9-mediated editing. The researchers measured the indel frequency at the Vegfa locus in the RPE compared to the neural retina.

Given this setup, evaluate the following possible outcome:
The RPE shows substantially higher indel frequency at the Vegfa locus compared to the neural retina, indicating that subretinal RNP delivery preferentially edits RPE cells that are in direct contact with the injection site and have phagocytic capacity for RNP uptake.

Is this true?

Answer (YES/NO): YES